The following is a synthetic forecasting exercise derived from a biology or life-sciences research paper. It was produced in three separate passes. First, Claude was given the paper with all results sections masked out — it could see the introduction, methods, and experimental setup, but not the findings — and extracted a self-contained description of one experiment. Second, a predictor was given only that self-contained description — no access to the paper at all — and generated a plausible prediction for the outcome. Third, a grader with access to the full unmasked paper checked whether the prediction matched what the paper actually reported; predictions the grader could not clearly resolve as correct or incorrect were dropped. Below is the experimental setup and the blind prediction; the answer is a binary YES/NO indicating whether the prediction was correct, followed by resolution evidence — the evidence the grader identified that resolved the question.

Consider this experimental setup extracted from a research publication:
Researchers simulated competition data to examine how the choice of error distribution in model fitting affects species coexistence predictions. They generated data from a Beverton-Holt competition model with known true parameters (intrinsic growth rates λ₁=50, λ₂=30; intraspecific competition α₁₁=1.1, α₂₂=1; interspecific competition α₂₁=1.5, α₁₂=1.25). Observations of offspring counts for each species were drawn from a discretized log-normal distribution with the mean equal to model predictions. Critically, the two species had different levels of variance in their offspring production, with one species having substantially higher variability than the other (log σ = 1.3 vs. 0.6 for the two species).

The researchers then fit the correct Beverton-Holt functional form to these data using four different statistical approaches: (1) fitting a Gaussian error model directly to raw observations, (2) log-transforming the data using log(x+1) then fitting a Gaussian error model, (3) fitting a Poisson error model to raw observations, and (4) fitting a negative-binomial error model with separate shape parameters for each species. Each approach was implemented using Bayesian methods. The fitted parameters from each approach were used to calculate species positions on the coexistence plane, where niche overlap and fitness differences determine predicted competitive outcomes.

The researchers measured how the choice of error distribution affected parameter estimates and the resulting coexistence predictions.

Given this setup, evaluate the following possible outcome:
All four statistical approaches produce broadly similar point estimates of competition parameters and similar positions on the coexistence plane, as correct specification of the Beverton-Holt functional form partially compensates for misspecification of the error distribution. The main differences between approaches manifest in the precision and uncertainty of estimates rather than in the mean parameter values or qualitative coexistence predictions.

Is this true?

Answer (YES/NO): NO